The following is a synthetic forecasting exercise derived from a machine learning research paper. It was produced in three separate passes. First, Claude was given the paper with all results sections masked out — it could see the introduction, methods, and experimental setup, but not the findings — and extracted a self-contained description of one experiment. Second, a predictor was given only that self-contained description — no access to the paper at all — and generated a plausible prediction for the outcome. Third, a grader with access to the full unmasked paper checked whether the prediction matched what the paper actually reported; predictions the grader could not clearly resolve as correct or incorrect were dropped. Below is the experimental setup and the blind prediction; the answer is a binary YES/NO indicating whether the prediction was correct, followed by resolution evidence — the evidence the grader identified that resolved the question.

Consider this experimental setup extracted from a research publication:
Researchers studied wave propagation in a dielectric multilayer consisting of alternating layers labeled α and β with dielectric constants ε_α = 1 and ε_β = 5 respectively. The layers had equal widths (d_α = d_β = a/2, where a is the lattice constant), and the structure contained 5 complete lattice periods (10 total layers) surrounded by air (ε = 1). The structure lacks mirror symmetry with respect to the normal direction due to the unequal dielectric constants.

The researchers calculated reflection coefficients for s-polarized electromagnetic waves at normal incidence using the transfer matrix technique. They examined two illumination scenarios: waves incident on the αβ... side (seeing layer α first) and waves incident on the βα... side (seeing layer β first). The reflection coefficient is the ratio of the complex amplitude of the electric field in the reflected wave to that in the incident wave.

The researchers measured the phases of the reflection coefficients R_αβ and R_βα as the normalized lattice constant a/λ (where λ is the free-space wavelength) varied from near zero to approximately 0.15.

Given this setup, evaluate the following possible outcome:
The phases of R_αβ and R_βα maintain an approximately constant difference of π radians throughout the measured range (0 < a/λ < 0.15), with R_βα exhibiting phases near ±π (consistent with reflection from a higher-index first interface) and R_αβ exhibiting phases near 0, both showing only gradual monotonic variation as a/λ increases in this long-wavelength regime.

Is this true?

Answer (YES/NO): NO